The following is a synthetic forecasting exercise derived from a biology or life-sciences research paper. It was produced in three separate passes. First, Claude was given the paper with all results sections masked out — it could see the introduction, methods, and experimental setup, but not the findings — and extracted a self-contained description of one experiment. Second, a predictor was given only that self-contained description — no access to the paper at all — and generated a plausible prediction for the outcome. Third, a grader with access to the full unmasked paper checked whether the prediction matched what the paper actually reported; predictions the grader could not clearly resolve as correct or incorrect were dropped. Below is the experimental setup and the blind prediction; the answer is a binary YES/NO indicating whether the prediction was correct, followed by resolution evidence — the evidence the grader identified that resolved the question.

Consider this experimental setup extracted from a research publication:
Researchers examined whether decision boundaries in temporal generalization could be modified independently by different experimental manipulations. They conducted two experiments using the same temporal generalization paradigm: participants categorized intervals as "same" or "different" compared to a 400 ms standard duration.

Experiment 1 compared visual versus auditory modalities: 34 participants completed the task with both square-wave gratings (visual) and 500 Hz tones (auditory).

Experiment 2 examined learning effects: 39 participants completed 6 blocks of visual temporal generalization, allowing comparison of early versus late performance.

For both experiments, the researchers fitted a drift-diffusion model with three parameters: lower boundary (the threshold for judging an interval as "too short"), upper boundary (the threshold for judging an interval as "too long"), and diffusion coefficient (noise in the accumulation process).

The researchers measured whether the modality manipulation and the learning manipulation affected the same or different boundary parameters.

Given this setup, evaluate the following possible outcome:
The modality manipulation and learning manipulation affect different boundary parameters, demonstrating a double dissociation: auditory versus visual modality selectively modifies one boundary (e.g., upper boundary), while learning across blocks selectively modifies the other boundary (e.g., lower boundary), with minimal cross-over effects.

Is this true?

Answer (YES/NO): YES